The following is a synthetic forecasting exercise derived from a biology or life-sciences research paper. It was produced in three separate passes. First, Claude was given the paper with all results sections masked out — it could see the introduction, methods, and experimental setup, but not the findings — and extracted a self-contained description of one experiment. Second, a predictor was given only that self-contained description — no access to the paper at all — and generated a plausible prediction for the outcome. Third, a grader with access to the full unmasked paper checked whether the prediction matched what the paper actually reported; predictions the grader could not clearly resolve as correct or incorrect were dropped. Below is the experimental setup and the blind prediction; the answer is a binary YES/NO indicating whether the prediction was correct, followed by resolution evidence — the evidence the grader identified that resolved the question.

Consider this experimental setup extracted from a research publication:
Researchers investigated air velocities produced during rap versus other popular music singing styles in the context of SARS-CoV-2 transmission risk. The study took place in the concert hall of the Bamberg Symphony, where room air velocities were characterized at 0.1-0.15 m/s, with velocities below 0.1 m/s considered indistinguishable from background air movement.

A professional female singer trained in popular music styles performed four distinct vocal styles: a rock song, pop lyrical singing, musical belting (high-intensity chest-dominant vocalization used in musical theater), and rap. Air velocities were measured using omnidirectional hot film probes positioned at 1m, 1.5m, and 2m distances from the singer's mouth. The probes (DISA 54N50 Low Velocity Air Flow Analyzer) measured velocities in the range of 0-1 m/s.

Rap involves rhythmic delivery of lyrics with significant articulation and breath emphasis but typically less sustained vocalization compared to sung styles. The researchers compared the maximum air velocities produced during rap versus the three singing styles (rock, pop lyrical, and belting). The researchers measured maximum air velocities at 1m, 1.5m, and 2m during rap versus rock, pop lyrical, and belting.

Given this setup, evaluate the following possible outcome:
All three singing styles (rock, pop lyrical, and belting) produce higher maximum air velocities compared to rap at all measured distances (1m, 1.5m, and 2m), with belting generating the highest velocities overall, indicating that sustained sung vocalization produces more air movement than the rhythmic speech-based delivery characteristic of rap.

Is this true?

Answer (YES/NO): NO